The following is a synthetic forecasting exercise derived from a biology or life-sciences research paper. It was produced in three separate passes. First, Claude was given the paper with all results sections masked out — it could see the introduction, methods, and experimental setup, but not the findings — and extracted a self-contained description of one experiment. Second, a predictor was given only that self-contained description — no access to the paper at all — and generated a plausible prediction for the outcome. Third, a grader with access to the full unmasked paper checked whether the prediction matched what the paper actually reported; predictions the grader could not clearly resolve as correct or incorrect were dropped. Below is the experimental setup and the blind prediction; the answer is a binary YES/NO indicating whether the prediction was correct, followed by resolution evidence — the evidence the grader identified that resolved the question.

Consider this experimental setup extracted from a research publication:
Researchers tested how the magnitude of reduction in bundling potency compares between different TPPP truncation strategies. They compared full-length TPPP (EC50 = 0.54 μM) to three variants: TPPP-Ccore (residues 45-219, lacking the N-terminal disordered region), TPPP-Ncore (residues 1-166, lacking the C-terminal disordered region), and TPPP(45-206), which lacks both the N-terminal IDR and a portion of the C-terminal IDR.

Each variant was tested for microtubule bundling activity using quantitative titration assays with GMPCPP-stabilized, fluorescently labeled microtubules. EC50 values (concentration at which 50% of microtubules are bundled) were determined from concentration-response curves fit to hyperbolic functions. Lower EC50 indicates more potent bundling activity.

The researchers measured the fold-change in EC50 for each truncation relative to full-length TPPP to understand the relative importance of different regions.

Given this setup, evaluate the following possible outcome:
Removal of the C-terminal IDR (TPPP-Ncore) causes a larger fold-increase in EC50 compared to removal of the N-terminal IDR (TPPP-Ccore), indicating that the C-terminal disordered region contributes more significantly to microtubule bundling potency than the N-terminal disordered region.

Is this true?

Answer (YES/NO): YES